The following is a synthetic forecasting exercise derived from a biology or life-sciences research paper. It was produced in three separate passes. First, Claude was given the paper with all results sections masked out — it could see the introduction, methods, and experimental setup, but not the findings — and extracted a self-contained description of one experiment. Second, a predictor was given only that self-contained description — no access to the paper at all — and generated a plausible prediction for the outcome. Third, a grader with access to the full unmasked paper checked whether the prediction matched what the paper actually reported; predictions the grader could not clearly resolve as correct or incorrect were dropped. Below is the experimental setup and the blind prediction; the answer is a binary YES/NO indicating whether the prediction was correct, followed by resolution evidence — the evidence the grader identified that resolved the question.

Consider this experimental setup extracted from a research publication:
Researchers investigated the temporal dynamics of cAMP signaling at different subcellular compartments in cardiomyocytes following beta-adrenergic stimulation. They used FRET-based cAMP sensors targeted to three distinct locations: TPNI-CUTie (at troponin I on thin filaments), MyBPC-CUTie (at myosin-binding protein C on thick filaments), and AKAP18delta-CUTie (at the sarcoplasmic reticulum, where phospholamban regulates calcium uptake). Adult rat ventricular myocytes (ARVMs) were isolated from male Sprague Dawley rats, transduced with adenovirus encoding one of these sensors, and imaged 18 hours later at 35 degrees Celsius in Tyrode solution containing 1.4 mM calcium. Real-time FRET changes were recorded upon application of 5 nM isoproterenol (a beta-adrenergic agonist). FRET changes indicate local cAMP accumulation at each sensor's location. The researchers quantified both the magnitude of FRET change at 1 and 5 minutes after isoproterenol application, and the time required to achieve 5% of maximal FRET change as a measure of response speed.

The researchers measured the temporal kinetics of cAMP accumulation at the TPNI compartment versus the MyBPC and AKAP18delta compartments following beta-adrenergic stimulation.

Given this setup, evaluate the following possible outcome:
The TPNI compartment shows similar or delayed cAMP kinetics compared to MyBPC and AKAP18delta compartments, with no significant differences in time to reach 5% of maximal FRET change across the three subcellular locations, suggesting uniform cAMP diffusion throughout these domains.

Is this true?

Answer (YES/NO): NO